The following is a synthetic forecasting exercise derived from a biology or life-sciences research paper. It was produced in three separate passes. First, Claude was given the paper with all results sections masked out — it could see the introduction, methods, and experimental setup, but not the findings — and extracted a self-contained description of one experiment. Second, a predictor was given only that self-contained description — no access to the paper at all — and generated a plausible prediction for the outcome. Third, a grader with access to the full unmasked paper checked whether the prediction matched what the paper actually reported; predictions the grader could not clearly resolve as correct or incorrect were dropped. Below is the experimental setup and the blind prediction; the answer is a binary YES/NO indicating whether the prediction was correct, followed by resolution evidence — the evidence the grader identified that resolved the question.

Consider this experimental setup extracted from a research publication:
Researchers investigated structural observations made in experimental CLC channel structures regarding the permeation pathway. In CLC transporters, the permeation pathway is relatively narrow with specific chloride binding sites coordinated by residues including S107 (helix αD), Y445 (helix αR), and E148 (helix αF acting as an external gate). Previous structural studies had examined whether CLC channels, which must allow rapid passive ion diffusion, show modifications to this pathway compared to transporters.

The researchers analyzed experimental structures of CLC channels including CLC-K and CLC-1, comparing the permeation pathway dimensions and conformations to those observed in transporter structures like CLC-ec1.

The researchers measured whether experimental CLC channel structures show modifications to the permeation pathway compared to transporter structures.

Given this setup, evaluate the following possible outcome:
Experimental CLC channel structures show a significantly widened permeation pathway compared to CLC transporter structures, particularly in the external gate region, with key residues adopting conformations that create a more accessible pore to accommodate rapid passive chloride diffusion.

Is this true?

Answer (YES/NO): YES